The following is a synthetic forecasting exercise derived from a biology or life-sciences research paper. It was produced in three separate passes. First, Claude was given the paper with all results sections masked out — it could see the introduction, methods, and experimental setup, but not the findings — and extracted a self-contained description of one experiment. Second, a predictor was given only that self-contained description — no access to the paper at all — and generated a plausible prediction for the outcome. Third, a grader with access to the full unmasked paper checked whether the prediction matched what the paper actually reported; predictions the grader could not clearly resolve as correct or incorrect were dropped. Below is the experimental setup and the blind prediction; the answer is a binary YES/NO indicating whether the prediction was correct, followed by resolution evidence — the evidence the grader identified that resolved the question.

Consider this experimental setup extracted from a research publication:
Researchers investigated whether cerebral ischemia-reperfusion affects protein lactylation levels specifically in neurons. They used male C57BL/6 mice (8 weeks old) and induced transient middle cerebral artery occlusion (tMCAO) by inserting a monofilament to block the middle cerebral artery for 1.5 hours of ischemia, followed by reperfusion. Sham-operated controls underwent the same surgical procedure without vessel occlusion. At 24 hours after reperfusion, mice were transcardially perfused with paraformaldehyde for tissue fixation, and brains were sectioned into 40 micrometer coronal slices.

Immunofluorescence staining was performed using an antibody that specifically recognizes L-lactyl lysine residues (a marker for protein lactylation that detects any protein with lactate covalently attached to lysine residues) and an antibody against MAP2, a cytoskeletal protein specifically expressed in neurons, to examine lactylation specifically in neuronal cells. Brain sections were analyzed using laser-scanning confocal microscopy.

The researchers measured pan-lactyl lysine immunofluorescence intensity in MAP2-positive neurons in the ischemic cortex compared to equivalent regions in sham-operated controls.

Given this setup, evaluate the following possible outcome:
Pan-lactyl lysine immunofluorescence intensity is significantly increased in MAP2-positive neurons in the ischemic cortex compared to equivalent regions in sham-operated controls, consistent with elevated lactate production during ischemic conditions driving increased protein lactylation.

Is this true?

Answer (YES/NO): YES